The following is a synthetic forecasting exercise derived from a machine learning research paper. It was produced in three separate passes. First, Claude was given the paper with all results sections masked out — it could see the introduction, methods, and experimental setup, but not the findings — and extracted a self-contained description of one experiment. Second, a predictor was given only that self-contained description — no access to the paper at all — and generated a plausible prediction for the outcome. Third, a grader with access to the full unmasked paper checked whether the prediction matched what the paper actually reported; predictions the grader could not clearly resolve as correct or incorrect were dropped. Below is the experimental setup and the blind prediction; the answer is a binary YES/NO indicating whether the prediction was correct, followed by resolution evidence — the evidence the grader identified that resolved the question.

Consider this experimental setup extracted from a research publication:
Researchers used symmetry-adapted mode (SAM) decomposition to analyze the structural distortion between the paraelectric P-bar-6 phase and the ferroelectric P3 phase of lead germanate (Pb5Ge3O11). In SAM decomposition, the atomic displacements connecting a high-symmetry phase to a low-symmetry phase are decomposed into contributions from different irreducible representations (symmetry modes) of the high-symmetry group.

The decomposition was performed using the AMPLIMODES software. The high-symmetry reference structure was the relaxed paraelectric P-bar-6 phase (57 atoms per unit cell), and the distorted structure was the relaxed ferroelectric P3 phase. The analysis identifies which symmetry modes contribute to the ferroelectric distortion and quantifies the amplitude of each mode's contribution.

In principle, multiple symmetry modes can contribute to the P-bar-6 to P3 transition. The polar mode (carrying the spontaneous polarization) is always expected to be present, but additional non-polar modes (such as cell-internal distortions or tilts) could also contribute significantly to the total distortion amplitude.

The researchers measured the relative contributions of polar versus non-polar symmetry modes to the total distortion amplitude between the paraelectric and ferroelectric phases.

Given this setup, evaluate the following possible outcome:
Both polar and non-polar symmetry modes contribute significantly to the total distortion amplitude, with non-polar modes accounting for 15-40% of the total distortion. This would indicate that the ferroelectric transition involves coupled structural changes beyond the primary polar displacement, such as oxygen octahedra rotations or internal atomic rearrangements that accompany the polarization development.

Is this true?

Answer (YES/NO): YES